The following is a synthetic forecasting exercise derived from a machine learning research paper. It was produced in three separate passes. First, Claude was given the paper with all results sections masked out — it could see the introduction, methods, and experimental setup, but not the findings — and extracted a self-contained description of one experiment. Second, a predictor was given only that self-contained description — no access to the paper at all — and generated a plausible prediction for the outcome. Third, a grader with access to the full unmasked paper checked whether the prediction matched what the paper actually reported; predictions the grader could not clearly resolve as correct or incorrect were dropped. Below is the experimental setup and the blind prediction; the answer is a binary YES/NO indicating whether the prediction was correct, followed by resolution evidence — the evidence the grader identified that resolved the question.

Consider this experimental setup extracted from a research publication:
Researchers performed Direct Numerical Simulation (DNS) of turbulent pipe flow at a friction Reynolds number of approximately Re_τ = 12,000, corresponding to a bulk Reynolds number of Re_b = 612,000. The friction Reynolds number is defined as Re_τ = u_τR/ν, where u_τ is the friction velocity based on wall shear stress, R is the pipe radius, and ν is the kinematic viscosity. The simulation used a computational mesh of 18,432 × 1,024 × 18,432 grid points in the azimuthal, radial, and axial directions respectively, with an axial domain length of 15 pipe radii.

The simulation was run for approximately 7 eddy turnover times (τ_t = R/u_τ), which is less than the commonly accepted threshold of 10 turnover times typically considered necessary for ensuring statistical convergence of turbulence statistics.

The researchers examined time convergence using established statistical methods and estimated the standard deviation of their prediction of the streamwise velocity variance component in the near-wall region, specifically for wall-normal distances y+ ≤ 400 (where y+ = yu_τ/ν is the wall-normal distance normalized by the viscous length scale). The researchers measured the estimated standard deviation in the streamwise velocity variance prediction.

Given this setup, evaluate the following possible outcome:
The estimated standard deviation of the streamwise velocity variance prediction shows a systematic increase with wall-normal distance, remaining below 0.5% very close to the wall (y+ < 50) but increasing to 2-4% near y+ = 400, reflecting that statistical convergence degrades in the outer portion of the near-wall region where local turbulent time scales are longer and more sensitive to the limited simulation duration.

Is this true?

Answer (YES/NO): NO